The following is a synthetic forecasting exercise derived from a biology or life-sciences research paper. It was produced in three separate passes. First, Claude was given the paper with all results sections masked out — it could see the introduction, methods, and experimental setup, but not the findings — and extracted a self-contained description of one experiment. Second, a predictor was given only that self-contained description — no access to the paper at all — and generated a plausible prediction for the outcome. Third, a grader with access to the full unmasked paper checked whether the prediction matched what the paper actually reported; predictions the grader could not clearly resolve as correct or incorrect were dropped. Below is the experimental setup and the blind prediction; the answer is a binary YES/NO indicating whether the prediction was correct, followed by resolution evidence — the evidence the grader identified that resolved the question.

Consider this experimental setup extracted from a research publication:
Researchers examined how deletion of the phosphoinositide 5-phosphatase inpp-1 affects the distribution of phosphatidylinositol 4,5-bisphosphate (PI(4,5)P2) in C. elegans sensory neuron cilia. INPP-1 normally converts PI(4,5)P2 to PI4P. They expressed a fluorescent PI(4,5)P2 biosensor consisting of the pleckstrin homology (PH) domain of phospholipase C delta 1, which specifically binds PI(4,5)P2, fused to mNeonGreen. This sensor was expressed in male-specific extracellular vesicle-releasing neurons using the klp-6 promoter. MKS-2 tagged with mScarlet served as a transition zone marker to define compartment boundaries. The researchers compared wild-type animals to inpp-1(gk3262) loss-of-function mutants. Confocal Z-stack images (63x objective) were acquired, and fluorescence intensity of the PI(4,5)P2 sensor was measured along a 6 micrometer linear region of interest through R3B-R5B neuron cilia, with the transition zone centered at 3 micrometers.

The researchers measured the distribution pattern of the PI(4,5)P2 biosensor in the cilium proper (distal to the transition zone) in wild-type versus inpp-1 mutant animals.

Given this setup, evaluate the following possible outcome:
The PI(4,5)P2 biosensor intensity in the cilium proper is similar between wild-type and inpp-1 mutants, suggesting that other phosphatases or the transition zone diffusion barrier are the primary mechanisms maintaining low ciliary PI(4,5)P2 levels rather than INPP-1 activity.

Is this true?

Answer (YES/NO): NO